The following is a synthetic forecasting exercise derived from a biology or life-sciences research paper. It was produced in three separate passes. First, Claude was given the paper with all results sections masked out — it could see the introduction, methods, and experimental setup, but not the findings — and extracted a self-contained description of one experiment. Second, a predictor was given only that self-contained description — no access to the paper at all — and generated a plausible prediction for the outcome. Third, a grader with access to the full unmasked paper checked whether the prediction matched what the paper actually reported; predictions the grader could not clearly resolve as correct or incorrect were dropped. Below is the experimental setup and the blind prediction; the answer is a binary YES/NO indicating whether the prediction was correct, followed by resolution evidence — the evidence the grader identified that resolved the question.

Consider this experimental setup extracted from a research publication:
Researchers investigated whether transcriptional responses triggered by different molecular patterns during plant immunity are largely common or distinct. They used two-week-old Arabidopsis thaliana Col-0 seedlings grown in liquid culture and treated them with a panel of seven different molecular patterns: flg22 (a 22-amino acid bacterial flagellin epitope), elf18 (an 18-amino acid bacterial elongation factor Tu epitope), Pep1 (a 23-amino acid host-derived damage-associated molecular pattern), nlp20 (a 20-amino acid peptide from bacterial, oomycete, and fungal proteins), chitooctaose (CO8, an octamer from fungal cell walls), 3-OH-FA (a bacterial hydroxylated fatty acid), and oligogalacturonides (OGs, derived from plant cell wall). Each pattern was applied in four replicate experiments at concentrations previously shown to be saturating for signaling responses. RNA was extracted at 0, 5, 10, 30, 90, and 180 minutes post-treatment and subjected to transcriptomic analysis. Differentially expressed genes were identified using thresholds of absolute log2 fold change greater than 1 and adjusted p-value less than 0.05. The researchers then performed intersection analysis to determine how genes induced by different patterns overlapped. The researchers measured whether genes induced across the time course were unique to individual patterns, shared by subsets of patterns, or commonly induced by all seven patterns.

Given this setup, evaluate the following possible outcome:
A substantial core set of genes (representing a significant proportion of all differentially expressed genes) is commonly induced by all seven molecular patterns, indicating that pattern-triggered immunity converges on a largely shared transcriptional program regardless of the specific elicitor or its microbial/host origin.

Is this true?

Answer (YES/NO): YES